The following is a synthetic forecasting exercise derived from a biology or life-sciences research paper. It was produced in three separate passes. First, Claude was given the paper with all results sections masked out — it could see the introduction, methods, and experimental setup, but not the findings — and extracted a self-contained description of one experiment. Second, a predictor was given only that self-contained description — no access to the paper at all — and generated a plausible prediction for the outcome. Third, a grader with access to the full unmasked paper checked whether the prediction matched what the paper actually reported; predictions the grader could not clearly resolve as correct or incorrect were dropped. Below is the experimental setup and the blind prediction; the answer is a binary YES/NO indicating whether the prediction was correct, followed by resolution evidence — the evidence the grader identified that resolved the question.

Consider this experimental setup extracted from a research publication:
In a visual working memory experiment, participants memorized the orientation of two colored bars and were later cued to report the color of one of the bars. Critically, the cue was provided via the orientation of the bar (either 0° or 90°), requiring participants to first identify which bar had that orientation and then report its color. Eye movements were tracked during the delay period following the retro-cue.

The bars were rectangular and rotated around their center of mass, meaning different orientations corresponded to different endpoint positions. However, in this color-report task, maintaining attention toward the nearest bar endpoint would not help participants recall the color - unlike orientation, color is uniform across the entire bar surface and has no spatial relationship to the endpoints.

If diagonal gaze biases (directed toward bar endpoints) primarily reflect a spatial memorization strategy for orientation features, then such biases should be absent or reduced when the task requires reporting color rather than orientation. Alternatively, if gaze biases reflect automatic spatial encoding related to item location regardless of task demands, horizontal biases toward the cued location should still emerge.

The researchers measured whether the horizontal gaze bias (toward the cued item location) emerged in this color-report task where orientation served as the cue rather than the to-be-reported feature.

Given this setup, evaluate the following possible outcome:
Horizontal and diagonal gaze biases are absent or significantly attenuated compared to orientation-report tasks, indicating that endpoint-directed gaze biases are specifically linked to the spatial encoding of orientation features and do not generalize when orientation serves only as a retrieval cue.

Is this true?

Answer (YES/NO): NO